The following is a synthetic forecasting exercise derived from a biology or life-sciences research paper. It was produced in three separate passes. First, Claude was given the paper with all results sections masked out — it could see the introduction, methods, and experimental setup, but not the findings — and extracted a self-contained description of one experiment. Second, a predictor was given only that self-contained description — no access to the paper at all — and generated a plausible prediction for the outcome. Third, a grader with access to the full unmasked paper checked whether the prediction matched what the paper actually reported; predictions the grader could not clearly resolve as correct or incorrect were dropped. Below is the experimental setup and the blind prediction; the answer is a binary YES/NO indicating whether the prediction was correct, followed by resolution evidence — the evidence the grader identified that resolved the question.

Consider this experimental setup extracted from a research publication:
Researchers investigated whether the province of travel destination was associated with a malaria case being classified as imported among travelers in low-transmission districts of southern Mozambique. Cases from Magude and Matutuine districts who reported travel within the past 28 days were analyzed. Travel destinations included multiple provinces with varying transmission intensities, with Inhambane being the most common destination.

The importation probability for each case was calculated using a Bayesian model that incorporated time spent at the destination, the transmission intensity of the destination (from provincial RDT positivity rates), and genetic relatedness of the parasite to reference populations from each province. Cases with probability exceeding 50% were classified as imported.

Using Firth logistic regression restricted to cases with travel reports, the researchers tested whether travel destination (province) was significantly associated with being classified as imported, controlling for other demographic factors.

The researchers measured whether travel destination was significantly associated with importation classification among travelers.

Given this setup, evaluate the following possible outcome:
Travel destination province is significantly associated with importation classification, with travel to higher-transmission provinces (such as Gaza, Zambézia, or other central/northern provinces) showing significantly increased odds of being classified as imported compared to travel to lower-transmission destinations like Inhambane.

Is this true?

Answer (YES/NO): NO